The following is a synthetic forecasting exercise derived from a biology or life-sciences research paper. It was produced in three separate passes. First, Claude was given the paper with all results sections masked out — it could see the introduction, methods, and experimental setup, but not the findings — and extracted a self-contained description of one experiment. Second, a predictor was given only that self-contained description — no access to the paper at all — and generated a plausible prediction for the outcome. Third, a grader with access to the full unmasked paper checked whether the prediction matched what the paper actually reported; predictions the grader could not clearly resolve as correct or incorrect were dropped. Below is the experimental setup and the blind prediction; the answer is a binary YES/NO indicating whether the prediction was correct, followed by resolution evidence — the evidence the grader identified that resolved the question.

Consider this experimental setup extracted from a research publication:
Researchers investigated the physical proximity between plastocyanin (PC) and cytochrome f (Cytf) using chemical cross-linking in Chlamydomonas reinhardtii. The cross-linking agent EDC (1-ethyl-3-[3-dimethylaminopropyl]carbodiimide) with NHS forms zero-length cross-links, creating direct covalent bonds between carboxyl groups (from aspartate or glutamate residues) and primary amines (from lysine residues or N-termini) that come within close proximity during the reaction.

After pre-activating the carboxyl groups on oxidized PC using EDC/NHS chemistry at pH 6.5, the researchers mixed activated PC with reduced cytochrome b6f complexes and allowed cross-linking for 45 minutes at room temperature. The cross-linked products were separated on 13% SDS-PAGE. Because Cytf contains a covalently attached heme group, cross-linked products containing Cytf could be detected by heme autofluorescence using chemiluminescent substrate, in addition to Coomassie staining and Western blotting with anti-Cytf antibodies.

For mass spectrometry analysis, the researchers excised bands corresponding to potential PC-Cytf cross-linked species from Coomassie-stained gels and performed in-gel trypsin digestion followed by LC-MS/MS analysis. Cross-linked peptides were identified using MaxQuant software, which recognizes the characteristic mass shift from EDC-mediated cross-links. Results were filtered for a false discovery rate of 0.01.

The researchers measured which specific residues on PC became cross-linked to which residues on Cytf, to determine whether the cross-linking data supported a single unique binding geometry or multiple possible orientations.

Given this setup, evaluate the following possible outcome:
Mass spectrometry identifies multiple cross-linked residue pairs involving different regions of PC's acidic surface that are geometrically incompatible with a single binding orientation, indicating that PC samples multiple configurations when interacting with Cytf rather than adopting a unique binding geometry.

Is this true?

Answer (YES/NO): YES